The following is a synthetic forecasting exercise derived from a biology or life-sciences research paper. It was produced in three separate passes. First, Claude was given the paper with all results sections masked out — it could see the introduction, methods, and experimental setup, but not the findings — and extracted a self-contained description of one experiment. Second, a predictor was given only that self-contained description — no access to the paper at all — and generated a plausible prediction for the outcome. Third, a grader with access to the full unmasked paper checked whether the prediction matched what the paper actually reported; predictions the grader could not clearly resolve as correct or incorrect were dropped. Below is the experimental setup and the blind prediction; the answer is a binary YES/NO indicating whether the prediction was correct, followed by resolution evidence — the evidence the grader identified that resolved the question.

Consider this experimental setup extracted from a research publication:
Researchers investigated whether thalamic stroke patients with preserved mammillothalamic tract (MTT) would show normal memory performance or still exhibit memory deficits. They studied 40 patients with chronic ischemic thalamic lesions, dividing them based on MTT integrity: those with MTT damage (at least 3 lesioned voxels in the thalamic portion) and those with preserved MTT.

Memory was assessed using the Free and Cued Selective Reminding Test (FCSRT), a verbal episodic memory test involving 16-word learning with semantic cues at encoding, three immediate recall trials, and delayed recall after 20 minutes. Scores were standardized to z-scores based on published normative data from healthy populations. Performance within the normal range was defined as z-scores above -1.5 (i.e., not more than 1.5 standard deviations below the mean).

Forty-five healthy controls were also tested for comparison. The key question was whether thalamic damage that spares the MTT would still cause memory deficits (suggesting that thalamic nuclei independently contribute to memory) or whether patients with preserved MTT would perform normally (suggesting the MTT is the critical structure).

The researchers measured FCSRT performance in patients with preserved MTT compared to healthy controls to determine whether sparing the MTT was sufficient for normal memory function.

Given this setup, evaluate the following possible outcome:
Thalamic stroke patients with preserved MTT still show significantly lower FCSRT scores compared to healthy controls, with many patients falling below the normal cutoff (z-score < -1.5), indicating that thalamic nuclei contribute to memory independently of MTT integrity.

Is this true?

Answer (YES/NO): NO